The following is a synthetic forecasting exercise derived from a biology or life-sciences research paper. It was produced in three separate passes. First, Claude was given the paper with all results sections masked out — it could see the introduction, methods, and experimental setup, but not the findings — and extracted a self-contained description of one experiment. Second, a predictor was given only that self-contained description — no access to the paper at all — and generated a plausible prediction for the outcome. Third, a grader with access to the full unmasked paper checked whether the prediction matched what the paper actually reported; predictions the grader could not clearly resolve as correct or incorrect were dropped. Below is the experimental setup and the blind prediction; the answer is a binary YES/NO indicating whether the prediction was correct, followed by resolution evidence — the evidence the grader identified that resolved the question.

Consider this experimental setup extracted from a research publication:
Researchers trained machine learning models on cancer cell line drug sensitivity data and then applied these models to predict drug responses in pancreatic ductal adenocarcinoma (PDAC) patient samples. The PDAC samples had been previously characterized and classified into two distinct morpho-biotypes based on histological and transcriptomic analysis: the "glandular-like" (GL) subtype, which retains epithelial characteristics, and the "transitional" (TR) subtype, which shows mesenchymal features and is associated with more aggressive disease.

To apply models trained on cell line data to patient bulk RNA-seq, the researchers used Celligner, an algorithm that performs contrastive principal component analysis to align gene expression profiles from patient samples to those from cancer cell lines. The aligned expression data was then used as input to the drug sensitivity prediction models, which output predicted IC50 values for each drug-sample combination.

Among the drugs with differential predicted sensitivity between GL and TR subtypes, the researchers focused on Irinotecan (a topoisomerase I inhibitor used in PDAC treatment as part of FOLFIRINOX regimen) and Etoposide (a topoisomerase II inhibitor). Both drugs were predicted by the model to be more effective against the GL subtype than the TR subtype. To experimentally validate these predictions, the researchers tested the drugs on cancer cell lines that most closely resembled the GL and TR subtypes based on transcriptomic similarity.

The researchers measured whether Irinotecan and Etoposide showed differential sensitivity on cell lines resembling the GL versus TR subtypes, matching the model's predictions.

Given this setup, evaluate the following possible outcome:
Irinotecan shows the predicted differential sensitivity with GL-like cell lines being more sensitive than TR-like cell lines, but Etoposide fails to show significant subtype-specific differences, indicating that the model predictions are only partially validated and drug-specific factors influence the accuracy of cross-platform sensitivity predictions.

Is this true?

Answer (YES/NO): NO